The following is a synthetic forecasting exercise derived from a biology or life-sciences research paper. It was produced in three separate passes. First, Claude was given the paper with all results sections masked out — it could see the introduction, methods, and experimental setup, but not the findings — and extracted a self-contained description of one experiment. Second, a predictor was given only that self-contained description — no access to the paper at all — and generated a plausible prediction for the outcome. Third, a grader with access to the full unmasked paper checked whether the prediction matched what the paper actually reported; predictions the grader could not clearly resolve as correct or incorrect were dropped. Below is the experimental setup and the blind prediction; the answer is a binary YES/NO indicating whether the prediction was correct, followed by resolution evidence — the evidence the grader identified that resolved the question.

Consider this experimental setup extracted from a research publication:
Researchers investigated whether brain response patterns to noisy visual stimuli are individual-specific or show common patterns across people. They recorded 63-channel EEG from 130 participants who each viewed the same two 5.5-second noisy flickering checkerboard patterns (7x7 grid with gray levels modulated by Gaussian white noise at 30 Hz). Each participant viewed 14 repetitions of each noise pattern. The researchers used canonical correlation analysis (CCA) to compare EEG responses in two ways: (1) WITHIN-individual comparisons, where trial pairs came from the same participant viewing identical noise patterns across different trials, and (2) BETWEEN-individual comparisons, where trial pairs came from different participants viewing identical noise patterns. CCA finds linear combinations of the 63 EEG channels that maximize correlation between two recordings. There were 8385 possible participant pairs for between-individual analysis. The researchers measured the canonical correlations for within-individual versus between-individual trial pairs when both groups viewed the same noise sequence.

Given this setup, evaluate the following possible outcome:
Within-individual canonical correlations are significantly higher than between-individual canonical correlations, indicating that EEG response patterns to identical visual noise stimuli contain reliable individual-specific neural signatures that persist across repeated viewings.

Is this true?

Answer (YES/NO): YES